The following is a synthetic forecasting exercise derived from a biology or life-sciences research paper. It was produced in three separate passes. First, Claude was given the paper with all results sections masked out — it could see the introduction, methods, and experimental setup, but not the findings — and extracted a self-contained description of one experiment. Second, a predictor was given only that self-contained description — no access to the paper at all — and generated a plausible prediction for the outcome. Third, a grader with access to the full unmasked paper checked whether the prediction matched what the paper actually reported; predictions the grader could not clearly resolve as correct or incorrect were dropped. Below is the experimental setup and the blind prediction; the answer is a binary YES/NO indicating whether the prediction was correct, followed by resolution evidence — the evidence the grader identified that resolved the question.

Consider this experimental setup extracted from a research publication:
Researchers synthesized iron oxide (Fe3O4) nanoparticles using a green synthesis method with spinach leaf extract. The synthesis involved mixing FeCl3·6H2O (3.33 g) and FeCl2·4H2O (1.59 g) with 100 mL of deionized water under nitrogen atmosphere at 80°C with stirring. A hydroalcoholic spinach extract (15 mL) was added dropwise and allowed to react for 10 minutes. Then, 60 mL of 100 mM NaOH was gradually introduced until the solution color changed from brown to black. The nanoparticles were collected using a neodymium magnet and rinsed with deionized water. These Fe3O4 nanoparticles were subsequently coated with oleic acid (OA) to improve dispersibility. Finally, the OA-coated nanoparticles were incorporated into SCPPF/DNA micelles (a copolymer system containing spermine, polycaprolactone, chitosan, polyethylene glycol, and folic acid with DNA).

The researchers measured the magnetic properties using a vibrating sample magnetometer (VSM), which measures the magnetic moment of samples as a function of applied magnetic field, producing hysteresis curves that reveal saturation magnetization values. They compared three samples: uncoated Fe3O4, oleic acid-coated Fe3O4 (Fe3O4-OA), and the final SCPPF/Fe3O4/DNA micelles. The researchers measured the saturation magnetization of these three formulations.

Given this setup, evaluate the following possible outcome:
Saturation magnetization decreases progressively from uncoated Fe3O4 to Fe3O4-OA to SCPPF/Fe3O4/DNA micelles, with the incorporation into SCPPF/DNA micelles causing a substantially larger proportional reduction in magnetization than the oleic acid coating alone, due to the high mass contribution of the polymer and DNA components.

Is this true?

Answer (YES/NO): YES